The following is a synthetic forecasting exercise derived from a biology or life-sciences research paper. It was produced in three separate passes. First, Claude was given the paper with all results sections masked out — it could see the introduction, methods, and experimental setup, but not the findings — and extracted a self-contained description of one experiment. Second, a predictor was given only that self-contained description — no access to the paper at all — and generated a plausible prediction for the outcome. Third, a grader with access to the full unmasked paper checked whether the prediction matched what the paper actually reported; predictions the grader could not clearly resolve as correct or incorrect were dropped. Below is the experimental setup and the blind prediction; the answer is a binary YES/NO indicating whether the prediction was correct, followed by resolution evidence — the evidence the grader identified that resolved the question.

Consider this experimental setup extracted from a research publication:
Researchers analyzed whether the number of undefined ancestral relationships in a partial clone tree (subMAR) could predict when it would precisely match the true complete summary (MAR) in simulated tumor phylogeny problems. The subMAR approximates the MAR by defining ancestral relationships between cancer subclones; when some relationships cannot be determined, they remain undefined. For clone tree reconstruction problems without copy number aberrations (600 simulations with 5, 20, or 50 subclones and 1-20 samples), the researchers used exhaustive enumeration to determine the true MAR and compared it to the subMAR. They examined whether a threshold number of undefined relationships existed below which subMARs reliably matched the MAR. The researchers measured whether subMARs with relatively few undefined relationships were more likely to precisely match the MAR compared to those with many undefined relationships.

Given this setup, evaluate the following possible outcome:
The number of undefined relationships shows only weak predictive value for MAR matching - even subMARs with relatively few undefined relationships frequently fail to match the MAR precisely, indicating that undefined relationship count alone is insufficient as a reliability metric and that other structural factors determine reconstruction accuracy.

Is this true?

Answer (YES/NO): NO